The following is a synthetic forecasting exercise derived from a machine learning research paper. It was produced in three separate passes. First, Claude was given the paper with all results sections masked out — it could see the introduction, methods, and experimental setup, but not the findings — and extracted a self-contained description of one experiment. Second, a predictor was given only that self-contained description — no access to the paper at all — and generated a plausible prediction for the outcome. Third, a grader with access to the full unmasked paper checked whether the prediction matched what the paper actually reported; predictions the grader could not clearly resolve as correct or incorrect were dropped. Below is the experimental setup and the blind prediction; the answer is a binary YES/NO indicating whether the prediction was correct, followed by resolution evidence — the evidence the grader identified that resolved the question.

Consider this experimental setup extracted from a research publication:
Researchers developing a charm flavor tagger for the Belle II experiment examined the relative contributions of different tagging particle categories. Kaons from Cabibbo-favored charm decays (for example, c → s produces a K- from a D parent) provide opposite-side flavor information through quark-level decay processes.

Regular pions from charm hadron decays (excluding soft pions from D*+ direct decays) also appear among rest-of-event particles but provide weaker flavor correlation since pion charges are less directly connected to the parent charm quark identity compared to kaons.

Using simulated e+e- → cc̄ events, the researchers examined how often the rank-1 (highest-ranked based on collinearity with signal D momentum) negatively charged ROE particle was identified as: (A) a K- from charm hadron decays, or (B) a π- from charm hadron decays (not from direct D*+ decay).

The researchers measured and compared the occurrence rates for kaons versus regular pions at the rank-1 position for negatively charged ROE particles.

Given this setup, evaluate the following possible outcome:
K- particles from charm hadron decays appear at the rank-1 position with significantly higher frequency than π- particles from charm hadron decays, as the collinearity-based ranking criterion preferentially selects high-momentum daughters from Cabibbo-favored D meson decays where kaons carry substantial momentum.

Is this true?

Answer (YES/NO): NO